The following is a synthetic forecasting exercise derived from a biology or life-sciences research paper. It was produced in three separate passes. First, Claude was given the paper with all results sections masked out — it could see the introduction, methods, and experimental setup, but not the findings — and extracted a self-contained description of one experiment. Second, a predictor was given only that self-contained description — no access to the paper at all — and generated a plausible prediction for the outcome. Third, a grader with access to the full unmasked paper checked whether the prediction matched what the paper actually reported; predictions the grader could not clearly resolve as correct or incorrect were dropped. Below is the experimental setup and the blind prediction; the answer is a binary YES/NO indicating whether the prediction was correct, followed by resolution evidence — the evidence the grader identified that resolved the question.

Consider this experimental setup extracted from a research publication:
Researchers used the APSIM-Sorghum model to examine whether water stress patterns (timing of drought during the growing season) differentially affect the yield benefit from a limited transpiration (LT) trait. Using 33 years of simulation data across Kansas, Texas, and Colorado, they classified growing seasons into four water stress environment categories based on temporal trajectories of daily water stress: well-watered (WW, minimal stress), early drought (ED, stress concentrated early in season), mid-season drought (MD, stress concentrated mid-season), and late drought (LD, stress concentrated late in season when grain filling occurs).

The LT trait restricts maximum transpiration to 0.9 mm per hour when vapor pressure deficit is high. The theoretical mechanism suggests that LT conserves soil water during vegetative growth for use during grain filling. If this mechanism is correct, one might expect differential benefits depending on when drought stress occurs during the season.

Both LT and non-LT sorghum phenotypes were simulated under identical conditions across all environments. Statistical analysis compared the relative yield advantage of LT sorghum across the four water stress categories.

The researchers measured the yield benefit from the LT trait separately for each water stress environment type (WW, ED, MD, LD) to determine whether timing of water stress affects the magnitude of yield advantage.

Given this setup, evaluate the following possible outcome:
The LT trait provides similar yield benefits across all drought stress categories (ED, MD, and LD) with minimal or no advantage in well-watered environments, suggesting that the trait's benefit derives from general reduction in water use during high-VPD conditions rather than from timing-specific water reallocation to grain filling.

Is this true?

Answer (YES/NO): NO